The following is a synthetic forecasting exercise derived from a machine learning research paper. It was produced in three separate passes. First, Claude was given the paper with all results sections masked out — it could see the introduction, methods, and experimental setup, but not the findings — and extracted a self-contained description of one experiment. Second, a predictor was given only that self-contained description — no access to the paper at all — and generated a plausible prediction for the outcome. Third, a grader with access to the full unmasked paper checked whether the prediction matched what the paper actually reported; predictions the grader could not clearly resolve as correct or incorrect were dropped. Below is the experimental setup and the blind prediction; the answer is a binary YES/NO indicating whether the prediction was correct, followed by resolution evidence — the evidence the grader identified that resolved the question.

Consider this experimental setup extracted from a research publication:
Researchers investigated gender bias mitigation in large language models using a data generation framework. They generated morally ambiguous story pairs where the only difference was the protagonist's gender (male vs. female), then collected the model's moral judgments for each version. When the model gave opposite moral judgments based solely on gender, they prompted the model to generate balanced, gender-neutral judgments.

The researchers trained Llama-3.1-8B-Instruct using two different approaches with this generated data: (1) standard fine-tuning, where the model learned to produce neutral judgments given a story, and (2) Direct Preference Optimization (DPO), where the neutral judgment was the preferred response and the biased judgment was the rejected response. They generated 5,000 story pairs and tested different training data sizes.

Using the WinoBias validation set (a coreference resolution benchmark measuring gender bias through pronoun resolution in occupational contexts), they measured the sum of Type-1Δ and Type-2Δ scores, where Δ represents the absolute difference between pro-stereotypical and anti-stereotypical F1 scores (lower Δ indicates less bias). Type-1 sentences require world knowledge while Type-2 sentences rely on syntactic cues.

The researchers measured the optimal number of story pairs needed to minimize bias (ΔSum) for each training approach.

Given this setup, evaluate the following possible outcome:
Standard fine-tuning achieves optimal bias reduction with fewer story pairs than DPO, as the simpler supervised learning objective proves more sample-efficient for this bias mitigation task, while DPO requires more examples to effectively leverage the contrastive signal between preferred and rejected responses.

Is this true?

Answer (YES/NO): NO